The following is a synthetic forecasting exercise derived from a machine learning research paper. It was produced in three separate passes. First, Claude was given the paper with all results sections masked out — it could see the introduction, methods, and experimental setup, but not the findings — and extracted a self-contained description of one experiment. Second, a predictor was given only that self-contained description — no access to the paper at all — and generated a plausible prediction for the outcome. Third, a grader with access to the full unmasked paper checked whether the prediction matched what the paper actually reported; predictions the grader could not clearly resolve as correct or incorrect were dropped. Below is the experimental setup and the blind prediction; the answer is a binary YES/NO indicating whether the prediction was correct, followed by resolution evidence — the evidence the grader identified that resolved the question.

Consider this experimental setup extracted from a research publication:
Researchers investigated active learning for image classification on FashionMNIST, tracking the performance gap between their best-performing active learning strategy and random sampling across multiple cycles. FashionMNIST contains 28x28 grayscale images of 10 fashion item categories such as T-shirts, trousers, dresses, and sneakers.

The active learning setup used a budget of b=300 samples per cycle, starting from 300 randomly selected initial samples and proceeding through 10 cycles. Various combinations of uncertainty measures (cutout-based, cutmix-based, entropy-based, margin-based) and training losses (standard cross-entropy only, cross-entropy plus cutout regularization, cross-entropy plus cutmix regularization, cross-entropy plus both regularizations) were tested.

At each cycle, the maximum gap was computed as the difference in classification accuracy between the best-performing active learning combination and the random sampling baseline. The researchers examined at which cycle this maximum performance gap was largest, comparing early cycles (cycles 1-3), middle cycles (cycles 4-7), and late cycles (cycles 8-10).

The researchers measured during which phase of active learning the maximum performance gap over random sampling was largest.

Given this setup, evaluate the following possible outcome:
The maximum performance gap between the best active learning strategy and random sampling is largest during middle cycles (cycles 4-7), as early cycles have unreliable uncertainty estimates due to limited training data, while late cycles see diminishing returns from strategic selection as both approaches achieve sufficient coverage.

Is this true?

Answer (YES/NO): NO